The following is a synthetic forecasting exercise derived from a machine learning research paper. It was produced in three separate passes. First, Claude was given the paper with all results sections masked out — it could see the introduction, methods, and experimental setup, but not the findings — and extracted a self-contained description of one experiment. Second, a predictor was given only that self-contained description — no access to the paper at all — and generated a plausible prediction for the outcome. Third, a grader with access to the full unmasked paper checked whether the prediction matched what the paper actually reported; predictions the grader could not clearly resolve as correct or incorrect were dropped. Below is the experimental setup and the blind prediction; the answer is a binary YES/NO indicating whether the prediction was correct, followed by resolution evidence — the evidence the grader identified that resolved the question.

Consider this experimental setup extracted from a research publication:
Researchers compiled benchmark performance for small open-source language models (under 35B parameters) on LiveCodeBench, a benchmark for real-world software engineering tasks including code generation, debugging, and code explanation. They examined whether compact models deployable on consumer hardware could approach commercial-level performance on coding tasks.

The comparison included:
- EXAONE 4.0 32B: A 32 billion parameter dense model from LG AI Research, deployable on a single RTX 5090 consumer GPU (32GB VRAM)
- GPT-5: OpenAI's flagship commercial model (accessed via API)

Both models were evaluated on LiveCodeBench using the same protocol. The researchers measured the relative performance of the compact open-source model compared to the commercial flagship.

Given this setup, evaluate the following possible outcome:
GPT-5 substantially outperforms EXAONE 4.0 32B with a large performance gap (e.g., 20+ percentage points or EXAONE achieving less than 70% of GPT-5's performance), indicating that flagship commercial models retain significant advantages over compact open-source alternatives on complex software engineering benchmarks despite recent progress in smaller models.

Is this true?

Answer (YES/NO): NO